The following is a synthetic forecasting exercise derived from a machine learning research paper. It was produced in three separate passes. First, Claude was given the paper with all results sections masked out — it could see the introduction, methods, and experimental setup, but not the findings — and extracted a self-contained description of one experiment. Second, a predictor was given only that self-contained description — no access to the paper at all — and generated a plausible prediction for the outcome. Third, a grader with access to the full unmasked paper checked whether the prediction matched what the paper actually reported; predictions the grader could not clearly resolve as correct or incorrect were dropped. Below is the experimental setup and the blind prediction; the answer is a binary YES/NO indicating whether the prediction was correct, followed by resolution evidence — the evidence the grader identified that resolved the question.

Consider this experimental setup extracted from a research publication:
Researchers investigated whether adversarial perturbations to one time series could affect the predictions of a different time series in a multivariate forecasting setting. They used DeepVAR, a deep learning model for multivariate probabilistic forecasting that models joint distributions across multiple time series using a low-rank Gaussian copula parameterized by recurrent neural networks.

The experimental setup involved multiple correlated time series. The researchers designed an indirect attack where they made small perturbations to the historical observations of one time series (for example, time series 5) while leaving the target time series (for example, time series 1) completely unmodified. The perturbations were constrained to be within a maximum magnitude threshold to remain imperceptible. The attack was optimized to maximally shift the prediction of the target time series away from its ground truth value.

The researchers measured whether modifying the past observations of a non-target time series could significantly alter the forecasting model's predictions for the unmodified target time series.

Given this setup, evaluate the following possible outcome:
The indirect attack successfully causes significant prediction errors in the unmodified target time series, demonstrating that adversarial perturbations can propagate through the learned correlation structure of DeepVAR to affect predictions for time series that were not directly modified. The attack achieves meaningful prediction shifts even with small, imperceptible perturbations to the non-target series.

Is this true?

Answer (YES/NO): YES